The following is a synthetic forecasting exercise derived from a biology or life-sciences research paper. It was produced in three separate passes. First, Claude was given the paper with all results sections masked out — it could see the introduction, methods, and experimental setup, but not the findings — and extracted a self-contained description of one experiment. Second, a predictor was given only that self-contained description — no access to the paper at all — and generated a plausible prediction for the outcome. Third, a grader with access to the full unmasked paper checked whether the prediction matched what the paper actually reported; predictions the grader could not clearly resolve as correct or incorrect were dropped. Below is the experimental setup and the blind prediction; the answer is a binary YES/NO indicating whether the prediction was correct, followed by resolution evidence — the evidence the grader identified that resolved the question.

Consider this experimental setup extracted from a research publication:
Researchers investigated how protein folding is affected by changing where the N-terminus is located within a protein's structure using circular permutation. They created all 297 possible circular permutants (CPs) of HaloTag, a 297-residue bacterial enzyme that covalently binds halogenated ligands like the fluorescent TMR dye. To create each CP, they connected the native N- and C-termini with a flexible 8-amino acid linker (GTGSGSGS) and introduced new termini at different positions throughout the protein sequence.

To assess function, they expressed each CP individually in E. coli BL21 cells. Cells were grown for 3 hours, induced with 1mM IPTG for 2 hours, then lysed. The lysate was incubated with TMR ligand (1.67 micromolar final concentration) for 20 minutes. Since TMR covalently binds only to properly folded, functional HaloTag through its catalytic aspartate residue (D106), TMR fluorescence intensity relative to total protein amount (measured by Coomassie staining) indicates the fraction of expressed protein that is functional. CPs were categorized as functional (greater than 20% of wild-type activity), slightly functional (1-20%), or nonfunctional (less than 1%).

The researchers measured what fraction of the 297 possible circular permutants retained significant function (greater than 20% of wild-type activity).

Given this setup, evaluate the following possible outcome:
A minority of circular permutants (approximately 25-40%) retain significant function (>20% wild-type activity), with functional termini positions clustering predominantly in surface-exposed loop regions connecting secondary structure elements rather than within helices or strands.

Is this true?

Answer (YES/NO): NO